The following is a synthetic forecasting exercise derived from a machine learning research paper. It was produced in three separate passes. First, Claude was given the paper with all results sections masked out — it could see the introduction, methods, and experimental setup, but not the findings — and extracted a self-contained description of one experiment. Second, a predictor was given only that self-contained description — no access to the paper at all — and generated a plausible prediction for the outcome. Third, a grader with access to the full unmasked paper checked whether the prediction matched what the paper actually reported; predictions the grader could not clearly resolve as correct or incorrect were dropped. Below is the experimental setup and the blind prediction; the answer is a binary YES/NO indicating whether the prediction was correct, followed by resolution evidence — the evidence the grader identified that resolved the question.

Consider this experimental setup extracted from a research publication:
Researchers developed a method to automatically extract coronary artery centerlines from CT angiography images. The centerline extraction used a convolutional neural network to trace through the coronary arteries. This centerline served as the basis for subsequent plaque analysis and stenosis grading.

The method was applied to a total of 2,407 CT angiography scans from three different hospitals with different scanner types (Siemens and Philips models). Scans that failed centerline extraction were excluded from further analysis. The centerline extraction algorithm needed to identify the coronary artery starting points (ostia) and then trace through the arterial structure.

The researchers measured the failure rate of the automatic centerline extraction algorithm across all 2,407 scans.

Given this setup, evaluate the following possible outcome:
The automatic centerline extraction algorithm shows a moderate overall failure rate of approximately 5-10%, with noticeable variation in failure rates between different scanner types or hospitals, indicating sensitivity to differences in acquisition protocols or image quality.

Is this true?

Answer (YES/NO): NO